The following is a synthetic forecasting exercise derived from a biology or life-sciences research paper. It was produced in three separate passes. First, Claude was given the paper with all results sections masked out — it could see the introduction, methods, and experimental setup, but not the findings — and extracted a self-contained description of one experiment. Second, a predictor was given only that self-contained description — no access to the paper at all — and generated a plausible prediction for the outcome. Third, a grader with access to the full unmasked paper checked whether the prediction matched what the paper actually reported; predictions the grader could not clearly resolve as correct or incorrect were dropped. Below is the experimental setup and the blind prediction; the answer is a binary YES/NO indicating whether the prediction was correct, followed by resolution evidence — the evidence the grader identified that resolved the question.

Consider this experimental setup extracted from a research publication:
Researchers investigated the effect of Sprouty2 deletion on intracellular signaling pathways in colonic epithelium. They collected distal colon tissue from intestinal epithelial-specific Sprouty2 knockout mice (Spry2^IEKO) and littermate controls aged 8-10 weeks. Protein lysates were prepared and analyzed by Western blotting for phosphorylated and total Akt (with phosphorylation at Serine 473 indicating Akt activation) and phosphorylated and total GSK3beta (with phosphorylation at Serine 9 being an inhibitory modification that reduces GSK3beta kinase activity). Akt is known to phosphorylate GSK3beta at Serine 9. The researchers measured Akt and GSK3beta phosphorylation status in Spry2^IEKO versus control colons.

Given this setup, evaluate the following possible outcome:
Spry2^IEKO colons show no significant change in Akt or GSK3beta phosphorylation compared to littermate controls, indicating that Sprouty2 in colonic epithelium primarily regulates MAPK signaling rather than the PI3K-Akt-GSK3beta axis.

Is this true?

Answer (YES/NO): NO